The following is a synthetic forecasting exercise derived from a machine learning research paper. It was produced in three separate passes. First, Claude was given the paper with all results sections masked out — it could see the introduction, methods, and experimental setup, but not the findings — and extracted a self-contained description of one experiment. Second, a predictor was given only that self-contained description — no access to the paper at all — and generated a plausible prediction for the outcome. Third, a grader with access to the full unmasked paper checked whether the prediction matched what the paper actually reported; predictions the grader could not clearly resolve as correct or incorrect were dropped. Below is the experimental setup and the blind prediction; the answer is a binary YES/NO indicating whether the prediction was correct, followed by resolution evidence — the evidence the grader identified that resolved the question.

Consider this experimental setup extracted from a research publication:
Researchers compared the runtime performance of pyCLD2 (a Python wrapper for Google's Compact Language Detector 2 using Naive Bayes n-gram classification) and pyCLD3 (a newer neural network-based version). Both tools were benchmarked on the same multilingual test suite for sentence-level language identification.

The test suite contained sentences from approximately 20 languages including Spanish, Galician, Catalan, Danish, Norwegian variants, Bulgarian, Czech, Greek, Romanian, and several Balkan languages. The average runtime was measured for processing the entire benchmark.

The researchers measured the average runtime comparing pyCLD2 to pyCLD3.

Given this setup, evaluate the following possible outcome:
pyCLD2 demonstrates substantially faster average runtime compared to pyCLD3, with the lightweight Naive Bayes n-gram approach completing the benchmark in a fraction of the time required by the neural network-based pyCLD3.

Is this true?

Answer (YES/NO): YES